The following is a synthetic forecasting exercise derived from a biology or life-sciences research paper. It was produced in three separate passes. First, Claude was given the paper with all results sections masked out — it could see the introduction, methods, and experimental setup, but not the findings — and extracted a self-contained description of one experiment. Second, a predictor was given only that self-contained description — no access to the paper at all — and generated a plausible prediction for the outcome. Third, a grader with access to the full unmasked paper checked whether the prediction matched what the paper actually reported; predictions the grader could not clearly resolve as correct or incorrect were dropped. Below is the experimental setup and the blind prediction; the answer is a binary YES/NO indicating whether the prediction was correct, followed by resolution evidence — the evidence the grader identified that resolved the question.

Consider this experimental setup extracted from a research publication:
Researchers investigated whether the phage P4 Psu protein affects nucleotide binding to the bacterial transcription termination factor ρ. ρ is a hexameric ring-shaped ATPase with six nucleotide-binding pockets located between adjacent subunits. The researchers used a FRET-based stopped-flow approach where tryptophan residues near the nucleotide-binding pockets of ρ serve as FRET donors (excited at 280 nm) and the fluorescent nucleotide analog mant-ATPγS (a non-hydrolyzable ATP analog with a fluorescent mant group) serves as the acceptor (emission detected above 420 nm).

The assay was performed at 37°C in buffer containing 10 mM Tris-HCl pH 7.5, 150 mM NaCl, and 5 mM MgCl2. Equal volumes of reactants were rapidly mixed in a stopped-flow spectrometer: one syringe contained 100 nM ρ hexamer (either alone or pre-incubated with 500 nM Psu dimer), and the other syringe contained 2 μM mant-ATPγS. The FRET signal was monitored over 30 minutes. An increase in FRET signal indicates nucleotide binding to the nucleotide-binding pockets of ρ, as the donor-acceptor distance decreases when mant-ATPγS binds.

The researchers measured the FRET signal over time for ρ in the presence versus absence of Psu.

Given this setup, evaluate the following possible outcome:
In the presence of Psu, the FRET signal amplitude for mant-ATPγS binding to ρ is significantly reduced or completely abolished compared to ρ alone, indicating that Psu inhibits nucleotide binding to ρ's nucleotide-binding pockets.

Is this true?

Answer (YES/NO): NO